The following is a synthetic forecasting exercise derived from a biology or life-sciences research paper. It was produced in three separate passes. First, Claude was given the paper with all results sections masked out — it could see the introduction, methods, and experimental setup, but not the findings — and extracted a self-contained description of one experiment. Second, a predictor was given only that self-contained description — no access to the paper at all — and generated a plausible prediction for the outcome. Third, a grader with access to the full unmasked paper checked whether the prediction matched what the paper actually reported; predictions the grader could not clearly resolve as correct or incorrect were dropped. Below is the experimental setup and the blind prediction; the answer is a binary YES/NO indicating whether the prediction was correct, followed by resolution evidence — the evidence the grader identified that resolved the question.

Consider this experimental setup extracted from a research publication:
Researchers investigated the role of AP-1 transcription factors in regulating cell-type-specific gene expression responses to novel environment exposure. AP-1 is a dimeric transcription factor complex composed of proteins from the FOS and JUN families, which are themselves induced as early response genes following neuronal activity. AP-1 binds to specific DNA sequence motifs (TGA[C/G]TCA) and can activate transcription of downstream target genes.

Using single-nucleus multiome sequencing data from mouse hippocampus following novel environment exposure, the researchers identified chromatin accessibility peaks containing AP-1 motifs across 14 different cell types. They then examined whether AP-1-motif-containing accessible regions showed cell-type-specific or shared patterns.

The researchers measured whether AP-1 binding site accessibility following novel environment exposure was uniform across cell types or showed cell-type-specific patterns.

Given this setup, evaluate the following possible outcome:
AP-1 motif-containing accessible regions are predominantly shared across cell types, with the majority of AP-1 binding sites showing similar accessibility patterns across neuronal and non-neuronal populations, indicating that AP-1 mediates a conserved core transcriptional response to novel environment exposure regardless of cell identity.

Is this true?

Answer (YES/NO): NO